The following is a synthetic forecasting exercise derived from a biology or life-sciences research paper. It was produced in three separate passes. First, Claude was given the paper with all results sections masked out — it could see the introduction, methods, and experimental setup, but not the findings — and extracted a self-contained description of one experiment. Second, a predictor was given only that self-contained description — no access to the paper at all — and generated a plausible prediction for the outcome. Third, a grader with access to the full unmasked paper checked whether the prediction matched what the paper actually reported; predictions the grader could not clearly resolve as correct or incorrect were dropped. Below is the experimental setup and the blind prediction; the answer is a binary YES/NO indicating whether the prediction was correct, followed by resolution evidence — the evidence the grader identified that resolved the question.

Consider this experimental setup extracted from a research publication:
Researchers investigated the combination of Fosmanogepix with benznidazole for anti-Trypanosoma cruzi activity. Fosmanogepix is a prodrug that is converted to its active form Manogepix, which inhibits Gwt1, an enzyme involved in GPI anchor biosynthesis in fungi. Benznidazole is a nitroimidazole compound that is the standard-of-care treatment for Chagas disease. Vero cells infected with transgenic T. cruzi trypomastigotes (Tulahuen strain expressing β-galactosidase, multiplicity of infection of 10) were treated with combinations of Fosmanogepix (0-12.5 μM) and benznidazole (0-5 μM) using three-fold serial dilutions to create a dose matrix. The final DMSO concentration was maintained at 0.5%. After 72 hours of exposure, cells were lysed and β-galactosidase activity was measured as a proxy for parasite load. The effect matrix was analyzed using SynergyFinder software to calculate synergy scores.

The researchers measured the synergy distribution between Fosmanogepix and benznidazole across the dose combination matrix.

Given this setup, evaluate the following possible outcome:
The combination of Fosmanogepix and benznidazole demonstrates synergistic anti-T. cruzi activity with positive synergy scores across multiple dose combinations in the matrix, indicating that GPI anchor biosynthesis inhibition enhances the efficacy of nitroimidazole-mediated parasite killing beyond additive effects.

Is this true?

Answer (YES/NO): NO